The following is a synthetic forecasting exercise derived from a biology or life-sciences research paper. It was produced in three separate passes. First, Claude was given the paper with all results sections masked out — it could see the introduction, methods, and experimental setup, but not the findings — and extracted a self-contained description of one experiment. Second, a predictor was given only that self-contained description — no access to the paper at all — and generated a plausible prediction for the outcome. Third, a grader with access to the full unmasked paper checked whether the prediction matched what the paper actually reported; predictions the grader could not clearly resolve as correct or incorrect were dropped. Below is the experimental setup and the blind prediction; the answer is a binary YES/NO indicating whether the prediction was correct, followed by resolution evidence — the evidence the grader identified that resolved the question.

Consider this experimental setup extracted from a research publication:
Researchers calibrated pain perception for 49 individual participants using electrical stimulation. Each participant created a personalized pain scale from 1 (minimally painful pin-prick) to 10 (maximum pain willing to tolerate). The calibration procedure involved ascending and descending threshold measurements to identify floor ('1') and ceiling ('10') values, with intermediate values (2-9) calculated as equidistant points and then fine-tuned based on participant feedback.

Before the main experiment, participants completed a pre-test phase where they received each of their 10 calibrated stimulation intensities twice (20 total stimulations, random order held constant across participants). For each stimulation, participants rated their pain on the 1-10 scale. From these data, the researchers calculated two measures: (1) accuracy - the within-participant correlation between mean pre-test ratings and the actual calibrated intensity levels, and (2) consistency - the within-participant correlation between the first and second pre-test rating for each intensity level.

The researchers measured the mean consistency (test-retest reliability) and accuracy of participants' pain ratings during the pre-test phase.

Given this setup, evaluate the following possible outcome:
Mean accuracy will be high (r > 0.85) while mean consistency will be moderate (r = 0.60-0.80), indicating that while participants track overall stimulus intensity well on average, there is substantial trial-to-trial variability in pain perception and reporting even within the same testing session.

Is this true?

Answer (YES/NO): NO